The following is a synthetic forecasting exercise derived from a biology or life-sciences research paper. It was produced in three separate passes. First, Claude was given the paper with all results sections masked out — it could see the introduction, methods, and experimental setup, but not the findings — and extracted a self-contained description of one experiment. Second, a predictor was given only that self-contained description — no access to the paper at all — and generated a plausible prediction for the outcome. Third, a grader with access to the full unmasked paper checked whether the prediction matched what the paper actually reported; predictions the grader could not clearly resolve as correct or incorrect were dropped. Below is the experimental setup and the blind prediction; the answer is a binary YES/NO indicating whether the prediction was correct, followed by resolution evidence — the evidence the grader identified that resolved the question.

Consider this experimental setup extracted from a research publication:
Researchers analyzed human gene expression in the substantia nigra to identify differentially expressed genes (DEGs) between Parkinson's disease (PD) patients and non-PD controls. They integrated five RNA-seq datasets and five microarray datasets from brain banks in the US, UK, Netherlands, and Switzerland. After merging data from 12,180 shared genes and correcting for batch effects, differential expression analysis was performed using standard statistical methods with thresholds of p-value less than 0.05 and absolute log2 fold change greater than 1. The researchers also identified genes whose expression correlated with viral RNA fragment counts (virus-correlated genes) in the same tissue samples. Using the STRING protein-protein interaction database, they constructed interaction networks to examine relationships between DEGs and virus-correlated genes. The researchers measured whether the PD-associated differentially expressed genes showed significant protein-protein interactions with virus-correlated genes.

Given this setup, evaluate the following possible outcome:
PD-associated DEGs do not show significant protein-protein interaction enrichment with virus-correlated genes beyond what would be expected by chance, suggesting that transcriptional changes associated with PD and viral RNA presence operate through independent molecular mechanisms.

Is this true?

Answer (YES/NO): NO